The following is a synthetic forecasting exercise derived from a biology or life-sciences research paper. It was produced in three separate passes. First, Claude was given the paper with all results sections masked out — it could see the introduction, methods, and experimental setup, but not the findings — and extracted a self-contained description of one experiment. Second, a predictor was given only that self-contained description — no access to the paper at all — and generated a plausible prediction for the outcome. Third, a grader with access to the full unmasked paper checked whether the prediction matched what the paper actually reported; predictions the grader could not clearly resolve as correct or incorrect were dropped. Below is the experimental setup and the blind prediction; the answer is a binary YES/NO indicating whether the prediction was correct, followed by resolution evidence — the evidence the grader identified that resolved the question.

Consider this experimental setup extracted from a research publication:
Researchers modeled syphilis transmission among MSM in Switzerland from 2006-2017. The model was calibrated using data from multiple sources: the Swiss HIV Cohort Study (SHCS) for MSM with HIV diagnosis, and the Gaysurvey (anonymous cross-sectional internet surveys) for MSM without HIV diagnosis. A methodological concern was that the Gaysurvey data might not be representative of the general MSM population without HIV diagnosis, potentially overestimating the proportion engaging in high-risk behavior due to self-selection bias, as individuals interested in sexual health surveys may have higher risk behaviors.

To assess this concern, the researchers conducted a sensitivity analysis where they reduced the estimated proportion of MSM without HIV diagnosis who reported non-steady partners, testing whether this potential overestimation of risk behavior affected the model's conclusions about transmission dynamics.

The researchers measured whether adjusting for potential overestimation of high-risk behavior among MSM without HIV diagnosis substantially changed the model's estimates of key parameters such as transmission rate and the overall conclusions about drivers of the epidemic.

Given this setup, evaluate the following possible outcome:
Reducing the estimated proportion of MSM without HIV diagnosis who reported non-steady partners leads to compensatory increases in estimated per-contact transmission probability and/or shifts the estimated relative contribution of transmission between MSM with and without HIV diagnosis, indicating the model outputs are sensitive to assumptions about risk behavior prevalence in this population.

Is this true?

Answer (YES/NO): NO